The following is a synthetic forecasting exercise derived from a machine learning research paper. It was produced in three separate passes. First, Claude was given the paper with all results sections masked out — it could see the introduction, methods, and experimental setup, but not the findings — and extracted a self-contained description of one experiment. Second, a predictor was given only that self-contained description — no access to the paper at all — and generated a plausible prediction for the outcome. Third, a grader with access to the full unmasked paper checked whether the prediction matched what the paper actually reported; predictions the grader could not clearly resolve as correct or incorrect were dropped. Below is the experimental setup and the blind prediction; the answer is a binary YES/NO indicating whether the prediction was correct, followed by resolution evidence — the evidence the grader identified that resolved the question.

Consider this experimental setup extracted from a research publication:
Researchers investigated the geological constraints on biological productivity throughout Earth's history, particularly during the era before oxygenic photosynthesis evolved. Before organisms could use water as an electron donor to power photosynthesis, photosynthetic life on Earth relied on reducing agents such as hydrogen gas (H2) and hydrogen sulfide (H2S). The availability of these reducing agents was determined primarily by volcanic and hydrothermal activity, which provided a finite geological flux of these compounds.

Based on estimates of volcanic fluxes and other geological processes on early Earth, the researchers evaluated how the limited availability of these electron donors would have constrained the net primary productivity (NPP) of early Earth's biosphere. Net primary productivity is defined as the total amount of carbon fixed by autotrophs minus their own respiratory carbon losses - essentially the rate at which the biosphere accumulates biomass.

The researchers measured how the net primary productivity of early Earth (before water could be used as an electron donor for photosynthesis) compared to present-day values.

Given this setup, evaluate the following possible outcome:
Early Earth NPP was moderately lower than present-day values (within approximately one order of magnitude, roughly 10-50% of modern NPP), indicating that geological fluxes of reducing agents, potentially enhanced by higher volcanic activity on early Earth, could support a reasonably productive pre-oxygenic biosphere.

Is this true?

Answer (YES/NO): NO